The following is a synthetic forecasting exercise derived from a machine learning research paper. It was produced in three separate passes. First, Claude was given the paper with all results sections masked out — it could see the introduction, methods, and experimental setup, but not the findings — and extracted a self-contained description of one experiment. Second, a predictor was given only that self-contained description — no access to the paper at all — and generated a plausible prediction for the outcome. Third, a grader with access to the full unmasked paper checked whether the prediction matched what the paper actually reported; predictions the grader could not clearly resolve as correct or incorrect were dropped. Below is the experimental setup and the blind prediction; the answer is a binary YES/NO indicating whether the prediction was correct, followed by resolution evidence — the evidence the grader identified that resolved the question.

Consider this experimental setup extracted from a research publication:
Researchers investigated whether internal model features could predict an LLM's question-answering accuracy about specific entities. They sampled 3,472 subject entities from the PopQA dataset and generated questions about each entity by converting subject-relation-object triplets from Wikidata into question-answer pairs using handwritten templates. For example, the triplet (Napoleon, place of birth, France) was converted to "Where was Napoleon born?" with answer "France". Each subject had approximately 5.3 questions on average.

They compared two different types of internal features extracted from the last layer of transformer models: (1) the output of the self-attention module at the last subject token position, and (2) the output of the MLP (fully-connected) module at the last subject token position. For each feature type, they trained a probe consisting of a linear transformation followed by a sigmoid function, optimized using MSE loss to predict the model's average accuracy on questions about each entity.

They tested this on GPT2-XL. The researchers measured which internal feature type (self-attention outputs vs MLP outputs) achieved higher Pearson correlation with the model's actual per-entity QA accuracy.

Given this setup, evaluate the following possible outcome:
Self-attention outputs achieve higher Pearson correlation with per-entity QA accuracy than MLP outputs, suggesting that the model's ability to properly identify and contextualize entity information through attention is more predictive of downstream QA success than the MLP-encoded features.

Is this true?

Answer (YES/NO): YES